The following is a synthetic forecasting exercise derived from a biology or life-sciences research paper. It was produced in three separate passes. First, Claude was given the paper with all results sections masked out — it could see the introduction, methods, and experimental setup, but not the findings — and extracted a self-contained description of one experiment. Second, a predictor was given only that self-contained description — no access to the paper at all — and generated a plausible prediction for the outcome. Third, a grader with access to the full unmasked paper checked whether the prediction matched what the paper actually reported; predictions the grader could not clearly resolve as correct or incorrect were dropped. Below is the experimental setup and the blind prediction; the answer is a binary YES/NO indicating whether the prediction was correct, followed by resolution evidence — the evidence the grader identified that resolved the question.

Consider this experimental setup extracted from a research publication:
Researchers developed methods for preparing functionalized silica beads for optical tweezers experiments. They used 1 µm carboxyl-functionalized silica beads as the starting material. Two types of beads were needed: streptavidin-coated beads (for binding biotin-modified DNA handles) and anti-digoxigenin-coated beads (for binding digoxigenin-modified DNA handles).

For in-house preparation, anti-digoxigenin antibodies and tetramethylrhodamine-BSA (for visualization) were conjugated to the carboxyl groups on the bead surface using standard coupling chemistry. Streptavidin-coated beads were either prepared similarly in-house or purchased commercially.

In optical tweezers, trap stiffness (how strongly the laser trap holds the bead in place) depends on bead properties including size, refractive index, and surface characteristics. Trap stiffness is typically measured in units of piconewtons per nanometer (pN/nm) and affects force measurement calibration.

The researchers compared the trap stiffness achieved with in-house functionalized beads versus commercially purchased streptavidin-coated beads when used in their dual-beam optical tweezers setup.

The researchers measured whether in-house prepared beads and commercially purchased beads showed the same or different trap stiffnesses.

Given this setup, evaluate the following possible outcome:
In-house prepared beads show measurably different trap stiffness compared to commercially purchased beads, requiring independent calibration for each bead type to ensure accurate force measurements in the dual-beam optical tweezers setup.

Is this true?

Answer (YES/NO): YES